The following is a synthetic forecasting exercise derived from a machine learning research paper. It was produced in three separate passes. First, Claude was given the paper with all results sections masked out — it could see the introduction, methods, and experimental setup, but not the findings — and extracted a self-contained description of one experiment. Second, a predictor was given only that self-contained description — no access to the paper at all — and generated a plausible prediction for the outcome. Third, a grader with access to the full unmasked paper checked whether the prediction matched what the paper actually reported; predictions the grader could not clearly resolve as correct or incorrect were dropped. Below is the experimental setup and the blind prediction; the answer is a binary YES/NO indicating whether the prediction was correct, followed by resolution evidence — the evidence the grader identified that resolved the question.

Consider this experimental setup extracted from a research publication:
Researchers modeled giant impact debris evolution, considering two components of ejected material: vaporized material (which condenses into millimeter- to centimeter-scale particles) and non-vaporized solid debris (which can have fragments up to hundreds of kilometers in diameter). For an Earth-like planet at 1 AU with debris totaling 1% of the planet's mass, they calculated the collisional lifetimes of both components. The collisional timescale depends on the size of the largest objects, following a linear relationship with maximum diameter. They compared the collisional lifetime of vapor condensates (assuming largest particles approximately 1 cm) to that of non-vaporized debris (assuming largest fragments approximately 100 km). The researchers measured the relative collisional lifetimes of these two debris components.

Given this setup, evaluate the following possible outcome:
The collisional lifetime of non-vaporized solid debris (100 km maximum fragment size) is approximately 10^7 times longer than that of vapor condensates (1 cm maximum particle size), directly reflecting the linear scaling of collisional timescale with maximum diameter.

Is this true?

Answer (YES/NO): YES